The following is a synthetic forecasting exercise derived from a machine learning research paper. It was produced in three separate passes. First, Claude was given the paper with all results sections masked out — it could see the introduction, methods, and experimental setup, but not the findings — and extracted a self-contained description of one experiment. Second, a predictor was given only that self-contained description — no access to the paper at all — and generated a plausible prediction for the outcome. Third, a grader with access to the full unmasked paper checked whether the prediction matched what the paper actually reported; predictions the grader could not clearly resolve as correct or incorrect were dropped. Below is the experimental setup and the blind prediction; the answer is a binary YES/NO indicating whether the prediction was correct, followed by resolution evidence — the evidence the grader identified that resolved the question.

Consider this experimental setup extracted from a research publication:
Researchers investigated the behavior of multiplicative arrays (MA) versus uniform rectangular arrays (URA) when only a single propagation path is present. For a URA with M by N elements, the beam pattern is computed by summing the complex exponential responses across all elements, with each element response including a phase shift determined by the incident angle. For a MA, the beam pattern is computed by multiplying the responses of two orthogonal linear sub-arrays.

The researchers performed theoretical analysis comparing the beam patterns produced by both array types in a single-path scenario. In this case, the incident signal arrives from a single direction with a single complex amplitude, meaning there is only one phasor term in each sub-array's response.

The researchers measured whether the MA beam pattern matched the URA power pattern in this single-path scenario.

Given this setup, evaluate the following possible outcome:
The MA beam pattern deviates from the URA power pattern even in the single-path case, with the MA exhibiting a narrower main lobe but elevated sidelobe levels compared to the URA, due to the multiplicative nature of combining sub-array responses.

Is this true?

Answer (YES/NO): NO